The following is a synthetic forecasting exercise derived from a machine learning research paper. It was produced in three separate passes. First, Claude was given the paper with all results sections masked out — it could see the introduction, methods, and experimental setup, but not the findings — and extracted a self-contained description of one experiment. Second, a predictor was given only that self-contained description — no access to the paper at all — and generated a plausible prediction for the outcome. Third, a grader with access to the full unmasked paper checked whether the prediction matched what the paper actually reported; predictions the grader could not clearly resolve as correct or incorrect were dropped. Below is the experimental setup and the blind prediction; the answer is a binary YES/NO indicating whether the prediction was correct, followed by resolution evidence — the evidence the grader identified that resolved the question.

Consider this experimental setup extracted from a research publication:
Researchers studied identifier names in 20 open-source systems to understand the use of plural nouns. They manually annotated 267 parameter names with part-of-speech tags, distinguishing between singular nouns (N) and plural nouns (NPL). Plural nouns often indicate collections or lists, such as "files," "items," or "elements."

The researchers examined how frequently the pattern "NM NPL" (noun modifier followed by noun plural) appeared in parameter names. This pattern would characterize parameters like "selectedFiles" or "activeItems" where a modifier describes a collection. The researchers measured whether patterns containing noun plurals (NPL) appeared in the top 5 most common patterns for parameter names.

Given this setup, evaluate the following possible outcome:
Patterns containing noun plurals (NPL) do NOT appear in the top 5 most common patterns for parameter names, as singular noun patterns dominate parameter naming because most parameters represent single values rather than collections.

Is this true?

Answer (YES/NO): NO